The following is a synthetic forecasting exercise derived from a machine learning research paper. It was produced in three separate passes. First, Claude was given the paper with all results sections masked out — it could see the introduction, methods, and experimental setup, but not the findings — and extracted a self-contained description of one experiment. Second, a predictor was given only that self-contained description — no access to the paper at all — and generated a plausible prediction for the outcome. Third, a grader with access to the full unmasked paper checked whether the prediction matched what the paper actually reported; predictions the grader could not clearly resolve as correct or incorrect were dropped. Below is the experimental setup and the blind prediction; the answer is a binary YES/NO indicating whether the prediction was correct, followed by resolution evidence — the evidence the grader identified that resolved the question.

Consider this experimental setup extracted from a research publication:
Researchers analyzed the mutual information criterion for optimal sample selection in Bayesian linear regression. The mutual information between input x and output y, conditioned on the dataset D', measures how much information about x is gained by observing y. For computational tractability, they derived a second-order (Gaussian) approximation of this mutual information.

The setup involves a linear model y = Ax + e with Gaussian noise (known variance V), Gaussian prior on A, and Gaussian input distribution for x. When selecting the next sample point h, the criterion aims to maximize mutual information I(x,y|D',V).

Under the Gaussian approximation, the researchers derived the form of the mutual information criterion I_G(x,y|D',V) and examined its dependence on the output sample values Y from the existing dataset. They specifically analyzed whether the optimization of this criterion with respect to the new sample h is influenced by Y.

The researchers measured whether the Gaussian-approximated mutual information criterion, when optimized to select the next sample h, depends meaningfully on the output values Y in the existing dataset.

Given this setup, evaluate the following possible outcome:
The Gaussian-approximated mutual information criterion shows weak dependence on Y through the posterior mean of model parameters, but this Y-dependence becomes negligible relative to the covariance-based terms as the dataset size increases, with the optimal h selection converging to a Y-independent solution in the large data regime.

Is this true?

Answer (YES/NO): NO